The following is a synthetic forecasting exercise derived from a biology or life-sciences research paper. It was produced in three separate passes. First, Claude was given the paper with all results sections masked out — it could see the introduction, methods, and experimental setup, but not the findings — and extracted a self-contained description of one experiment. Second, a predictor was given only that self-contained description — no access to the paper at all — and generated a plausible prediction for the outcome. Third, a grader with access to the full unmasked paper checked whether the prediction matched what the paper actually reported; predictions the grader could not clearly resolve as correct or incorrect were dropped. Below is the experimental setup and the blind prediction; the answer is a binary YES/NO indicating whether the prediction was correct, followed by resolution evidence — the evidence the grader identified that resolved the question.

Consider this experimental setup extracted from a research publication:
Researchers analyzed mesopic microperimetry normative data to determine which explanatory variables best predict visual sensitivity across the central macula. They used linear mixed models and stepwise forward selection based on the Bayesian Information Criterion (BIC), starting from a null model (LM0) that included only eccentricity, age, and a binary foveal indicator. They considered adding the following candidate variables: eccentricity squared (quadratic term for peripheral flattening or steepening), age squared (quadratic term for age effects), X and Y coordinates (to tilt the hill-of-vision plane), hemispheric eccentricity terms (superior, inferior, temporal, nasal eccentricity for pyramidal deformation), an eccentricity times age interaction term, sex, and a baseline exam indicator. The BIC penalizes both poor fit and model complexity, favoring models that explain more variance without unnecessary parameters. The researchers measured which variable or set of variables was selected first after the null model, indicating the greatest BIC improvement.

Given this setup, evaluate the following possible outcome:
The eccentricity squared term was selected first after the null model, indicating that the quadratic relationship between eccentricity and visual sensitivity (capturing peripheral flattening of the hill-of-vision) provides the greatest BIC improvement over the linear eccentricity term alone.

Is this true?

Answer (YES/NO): NO